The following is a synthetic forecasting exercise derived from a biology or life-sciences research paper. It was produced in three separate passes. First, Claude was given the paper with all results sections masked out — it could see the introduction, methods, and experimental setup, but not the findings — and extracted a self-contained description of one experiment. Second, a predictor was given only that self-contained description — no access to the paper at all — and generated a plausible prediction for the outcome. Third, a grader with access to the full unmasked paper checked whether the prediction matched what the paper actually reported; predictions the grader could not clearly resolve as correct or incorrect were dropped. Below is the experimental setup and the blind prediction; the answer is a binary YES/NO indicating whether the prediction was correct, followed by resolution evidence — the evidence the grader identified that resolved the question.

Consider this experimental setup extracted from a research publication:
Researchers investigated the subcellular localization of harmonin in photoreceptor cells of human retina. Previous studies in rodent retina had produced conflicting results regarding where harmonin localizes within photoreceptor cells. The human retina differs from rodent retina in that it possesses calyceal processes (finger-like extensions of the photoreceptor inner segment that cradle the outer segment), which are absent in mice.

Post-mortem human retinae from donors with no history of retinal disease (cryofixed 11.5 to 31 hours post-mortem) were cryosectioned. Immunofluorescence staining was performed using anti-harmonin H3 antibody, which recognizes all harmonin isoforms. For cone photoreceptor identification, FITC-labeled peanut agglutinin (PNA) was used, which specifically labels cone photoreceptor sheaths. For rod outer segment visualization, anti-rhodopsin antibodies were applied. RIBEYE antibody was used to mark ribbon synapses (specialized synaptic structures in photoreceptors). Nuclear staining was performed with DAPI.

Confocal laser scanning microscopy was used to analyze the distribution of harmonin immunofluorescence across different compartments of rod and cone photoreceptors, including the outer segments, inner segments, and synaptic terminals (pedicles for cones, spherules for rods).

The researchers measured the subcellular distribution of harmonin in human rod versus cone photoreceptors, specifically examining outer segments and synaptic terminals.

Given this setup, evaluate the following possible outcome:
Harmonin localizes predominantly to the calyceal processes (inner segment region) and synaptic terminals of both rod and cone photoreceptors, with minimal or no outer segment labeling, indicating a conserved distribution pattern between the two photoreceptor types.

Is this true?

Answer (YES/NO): NO